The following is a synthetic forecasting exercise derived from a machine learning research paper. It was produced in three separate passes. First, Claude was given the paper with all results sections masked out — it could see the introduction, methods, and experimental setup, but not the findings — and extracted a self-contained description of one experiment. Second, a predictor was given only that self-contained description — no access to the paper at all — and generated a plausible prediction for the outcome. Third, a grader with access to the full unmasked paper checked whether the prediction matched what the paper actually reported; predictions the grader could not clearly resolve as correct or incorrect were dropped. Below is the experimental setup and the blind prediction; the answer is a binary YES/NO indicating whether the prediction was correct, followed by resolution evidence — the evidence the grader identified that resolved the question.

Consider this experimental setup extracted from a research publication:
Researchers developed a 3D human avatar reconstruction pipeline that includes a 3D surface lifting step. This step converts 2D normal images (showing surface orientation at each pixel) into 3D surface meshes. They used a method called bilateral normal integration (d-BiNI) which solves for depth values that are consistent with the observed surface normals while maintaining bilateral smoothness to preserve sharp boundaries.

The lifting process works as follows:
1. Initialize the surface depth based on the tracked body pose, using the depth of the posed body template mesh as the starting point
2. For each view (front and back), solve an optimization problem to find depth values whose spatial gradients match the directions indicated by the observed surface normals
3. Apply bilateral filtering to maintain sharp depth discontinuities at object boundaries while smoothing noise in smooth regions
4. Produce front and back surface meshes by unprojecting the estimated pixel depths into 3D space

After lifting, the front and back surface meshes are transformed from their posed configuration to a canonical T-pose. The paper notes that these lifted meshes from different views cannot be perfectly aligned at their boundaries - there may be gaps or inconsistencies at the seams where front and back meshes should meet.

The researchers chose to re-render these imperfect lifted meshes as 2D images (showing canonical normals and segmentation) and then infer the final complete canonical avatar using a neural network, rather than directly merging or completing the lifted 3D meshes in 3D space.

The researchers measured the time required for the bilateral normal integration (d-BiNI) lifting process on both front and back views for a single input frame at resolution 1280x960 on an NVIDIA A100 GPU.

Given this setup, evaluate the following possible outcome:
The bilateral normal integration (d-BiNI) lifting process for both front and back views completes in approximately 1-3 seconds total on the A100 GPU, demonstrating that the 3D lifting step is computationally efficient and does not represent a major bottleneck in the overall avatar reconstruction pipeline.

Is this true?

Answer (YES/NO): NO